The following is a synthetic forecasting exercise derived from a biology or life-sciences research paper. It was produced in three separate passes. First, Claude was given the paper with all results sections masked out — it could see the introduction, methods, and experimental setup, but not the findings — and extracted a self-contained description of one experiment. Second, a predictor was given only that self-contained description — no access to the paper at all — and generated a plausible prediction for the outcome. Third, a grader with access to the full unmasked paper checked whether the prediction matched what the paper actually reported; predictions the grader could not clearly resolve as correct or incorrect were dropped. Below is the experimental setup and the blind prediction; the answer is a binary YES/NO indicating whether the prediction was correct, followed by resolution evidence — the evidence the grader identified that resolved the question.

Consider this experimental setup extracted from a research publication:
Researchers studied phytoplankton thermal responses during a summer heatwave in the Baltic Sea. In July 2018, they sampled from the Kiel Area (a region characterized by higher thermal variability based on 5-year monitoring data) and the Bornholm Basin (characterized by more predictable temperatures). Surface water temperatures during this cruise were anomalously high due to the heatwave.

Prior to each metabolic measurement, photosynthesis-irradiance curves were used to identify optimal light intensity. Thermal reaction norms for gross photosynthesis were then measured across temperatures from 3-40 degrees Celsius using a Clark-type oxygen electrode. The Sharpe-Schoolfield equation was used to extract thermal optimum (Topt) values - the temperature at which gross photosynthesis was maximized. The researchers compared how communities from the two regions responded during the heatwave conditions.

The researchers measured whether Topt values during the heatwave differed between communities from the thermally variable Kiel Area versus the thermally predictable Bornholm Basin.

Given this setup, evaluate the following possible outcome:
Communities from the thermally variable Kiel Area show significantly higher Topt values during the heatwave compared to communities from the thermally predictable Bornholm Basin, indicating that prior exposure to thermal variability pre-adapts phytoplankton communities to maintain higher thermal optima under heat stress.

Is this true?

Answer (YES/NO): NO